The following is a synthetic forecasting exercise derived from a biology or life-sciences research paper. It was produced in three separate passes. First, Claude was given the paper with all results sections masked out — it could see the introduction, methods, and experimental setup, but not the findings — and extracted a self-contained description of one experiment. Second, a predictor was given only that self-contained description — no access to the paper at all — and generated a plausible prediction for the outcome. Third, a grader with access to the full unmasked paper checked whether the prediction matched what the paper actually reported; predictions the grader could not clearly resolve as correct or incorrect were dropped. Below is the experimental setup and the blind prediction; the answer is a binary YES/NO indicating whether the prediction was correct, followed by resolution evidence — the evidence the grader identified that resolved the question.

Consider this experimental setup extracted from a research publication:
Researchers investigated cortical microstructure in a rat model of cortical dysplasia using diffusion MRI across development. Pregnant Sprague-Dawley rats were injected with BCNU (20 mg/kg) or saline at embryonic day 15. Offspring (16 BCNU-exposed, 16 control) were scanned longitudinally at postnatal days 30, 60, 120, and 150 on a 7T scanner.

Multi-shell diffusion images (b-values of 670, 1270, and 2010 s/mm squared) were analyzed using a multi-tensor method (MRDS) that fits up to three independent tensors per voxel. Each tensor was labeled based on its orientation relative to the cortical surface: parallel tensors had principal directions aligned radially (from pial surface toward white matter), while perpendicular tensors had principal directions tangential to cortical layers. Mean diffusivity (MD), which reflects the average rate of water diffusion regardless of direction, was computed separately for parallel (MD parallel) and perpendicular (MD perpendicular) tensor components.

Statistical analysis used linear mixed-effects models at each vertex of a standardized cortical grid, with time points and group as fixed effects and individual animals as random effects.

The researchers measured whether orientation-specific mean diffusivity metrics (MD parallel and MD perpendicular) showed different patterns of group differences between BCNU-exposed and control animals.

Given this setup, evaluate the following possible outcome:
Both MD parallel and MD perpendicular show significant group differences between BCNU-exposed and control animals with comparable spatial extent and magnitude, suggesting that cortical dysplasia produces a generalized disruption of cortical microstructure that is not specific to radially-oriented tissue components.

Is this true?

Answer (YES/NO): NO